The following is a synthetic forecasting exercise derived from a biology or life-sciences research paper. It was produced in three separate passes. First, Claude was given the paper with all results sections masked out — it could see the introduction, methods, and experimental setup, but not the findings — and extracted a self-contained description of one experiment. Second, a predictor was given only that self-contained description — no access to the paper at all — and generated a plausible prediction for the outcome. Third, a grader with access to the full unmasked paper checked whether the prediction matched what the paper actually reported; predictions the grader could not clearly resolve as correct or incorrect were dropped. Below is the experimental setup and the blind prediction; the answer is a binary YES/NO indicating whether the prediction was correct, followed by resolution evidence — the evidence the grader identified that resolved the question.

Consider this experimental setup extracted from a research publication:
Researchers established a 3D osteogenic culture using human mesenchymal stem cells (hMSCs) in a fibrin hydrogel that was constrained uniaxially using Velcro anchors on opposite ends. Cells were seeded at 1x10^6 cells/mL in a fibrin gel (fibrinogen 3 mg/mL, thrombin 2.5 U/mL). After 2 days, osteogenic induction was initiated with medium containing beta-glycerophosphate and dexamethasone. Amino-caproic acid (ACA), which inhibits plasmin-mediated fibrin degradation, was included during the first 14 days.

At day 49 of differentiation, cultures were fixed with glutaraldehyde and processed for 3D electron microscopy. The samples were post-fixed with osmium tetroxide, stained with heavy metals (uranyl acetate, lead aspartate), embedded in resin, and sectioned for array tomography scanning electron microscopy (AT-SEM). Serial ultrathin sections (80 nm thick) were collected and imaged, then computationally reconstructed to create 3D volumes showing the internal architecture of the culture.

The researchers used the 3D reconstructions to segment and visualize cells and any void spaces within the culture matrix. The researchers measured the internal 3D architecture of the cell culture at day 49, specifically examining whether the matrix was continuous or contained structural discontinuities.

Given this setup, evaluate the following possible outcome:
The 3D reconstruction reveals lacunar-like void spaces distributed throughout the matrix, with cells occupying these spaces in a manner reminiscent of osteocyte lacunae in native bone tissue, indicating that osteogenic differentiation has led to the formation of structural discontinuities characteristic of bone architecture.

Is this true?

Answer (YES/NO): NO